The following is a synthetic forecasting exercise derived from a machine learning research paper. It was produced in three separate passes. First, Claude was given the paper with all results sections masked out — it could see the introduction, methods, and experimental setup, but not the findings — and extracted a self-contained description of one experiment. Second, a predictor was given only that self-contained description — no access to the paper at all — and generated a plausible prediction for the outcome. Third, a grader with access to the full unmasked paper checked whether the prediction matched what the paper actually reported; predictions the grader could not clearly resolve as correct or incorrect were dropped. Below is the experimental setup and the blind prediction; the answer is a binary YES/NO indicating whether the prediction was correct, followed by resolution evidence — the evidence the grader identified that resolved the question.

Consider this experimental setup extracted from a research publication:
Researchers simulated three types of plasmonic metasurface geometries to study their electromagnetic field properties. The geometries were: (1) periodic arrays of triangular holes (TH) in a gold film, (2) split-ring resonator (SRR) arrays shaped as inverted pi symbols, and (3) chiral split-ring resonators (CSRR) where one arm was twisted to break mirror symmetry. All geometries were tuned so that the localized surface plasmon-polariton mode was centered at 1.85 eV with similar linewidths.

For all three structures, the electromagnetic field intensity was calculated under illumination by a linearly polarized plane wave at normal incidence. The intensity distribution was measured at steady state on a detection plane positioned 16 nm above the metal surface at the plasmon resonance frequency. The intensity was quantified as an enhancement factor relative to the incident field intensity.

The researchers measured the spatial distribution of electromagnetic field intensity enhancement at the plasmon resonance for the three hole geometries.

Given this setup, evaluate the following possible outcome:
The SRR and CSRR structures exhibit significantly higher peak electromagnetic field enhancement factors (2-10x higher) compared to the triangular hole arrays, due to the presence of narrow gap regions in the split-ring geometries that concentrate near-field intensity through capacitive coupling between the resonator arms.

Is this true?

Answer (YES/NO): NO